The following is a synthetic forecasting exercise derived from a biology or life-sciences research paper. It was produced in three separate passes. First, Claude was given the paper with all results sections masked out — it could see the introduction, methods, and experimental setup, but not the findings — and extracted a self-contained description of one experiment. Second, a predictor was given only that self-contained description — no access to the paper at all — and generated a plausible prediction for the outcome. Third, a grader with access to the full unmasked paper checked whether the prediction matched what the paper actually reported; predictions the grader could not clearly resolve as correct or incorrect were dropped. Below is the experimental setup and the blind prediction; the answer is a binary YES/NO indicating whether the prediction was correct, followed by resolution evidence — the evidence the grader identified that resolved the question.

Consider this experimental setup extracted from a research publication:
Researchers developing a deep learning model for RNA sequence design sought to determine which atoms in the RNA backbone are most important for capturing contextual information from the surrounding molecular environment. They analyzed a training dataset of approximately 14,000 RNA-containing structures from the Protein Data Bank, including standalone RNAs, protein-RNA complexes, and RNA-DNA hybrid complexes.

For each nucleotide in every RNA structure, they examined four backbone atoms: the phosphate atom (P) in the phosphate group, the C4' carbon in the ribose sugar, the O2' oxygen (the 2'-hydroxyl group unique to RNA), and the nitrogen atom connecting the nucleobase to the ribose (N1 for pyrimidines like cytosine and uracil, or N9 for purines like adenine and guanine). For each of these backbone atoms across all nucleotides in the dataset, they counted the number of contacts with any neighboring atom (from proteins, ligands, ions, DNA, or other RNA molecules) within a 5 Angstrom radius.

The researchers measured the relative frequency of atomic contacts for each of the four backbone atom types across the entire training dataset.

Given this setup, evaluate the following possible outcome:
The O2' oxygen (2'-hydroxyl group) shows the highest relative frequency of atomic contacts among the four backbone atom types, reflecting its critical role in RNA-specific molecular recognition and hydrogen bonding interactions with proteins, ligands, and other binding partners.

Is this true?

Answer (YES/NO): YES